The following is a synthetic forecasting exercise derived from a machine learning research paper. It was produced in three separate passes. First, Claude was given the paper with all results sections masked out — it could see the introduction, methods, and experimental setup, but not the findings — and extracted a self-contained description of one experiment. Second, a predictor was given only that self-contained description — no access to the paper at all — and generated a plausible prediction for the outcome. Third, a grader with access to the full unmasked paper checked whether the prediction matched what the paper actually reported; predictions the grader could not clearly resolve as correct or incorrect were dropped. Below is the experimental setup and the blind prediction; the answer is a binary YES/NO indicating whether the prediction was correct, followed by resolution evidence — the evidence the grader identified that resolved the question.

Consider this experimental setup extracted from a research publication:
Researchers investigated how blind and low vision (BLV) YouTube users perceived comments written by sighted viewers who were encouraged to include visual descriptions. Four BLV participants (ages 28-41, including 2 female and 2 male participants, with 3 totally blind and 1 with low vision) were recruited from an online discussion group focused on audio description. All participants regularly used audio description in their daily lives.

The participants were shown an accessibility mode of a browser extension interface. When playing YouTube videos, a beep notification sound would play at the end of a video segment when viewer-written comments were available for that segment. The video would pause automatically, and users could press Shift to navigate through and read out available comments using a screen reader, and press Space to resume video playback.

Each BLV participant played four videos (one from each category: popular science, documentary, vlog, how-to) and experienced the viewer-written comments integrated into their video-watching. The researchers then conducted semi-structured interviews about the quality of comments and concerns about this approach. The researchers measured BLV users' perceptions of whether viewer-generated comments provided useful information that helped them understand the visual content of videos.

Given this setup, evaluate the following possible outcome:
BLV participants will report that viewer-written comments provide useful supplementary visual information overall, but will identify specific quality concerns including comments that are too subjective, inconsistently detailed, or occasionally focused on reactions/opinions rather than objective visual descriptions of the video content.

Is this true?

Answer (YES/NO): YES